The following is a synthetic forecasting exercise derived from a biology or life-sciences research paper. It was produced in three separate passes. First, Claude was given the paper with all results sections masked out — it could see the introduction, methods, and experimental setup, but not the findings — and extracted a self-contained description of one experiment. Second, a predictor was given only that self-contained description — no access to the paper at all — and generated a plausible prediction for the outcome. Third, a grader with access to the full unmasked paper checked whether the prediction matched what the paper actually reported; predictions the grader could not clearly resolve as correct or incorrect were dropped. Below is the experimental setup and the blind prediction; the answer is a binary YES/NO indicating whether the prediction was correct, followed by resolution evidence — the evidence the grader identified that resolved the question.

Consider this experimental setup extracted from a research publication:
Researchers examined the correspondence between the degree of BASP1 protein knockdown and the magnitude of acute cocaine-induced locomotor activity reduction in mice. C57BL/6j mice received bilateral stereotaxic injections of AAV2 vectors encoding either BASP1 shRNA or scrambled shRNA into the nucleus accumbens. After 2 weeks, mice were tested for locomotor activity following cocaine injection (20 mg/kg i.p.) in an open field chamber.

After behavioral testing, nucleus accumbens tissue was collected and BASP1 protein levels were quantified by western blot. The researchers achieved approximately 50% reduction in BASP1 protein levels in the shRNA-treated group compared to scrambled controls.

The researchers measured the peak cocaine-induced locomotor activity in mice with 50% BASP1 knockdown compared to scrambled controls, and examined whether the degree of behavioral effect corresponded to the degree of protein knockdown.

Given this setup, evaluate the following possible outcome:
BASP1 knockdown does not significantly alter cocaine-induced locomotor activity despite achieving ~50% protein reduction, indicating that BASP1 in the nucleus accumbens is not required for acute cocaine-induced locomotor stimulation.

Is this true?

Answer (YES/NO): NO